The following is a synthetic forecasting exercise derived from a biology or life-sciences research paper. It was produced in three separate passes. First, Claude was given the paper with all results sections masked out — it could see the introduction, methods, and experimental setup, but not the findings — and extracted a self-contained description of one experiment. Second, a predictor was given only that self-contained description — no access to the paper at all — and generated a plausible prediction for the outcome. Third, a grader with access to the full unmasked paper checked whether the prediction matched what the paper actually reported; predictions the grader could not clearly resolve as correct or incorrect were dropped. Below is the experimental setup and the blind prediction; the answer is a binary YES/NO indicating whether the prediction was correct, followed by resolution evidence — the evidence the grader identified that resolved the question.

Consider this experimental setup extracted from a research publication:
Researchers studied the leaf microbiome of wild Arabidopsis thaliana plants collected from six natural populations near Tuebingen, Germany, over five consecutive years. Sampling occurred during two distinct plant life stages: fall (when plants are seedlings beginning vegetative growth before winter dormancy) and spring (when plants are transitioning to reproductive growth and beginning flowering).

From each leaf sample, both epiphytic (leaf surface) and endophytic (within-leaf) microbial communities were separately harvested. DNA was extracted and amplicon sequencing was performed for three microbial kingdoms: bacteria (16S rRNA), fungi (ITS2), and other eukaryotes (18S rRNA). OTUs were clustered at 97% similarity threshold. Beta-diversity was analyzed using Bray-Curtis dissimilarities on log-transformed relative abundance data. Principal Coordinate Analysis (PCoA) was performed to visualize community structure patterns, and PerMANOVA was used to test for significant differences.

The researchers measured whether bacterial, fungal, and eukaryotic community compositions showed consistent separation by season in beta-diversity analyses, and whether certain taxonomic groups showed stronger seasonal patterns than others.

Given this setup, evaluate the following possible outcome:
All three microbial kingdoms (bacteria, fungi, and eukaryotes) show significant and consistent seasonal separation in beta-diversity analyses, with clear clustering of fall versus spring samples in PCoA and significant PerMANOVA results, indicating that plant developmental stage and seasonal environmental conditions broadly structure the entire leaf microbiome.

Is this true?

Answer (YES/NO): NO